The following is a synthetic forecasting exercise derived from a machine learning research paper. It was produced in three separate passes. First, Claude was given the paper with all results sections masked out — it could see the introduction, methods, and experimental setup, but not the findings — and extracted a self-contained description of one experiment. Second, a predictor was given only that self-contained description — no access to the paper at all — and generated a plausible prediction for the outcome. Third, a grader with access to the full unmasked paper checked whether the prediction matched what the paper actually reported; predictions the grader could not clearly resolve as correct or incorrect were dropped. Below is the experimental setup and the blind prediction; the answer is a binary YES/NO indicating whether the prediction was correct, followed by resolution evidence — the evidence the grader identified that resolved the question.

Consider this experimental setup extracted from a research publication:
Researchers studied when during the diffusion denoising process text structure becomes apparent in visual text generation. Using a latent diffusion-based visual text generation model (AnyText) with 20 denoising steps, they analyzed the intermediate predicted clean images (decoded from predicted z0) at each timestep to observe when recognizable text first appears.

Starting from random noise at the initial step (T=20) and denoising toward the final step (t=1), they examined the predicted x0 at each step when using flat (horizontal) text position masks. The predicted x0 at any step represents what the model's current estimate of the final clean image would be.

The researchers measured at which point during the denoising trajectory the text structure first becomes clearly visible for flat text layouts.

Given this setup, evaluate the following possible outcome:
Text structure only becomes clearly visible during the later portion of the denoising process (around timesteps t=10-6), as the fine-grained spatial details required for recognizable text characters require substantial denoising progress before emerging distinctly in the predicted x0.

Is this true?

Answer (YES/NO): NO